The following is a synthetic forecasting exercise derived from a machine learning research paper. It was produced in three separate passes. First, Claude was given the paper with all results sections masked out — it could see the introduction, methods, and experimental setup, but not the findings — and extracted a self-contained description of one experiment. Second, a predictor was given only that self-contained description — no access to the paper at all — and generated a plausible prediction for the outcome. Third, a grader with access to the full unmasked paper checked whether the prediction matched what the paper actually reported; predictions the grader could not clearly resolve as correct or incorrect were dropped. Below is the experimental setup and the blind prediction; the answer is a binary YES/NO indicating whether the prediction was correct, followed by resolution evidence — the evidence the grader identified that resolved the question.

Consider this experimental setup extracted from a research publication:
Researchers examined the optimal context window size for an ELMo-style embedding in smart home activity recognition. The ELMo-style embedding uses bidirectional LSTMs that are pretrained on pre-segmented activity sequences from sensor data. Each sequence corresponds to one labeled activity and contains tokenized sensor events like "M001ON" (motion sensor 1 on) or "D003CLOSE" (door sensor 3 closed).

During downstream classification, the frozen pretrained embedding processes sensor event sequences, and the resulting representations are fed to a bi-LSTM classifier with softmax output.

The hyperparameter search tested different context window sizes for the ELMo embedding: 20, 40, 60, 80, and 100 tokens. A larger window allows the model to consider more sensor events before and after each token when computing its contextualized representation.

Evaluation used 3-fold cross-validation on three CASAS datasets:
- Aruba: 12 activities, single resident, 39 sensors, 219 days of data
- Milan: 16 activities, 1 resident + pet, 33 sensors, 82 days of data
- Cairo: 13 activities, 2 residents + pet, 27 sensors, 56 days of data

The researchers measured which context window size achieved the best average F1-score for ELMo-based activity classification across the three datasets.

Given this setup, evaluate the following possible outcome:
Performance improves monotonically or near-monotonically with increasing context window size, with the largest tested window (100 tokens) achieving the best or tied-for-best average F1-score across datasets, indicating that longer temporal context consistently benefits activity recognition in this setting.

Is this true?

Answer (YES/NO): NO